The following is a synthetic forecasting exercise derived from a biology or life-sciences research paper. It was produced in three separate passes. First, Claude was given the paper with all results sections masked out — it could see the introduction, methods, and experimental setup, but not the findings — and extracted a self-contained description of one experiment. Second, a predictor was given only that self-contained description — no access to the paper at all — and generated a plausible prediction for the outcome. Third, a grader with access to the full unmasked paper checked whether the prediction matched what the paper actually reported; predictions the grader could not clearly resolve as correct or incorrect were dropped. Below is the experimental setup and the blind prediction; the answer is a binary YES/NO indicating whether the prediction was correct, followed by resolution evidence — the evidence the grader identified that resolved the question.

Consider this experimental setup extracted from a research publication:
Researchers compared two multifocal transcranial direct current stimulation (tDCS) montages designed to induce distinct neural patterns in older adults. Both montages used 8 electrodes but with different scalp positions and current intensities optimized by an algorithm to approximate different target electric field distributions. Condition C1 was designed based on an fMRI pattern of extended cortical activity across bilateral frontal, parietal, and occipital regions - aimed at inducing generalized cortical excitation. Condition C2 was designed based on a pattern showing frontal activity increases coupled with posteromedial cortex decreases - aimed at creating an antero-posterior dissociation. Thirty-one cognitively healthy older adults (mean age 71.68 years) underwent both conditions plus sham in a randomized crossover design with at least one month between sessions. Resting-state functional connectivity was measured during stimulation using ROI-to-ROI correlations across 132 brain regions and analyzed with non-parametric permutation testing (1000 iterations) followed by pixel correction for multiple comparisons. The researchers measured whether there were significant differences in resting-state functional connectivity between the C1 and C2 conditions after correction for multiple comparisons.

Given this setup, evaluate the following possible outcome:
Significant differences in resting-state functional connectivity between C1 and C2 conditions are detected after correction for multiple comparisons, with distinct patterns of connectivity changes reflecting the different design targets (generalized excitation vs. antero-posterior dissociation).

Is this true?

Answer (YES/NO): NO